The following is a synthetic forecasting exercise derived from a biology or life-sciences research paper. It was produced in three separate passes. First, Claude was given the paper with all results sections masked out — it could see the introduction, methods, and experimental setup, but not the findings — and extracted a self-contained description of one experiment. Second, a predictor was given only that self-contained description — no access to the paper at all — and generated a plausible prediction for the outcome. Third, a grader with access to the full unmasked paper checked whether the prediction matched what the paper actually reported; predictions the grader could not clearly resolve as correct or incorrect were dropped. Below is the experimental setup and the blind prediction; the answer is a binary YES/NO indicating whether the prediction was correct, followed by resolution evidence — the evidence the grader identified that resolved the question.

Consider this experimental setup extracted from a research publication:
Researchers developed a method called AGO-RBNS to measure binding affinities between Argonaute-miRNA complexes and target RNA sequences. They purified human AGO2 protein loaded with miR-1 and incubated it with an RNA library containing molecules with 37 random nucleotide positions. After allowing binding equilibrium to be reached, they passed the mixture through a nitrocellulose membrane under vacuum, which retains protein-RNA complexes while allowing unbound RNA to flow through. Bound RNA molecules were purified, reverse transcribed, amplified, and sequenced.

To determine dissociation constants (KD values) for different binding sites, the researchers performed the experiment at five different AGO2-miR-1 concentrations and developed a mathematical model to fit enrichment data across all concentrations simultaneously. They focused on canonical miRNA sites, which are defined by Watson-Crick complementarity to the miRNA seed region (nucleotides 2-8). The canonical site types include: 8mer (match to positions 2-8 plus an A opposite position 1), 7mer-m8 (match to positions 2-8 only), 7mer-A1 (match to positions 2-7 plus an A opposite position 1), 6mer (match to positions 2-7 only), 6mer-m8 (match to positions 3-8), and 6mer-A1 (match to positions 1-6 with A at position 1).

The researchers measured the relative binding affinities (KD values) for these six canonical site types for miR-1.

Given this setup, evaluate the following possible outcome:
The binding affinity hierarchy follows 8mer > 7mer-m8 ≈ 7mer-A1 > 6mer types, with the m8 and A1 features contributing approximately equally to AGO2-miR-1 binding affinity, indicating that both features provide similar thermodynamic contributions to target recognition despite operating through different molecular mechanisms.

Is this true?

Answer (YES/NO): NO